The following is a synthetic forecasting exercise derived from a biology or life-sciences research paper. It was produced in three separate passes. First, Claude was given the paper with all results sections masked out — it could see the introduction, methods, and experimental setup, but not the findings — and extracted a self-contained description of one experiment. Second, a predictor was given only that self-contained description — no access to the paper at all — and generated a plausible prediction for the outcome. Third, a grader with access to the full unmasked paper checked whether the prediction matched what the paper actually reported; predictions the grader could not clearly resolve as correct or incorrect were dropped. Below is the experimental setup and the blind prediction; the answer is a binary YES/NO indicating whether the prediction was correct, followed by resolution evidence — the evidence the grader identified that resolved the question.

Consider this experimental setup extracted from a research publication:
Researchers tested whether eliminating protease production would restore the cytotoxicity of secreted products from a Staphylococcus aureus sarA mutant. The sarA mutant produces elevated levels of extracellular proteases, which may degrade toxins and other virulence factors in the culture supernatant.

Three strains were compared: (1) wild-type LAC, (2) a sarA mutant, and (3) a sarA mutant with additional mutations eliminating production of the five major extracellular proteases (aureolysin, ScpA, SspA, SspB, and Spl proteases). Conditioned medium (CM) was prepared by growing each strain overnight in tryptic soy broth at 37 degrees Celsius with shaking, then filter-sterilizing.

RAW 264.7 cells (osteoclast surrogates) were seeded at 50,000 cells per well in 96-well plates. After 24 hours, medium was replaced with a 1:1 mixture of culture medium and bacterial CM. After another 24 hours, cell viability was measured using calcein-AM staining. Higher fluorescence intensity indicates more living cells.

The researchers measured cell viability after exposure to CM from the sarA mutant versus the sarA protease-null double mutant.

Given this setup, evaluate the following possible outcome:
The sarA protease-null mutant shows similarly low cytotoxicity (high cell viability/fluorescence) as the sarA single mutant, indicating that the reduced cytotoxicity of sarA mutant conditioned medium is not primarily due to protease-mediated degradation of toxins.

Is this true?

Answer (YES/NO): NO